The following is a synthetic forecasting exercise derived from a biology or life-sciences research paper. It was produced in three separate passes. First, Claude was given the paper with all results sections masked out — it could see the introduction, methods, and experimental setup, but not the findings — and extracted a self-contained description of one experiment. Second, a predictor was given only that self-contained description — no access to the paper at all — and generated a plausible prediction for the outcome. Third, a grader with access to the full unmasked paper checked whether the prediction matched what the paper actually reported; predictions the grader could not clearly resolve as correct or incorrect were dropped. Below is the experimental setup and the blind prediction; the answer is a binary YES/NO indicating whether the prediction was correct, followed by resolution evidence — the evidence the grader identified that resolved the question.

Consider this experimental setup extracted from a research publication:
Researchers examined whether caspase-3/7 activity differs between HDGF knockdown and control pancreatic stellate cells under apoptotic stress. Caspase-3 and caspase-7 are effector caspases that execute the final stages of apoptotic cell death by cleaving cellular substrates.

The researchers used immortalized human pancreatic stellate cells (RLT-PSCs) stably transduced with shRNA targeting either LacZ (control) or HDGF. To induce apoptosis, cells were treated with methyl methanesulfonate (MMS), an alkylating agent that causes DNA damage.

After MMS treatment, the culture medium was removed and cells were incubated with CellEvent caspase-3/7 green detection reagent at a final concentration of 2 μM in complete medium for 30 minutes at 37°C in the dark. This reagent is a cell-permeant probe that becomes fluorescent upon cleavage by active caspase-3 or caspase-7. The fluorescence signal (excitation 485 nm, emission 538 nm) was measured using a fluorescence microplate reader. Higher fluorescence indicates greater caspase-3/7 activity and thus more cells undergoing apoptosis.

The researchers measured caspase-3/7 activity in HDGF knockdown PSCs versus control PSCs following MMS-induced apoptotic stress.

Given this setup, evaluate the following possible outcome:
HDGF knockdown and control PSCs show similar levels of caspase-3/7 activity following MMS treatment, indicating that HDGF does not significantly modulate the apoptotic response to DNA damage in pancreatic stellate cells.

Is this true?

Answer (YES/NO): NO